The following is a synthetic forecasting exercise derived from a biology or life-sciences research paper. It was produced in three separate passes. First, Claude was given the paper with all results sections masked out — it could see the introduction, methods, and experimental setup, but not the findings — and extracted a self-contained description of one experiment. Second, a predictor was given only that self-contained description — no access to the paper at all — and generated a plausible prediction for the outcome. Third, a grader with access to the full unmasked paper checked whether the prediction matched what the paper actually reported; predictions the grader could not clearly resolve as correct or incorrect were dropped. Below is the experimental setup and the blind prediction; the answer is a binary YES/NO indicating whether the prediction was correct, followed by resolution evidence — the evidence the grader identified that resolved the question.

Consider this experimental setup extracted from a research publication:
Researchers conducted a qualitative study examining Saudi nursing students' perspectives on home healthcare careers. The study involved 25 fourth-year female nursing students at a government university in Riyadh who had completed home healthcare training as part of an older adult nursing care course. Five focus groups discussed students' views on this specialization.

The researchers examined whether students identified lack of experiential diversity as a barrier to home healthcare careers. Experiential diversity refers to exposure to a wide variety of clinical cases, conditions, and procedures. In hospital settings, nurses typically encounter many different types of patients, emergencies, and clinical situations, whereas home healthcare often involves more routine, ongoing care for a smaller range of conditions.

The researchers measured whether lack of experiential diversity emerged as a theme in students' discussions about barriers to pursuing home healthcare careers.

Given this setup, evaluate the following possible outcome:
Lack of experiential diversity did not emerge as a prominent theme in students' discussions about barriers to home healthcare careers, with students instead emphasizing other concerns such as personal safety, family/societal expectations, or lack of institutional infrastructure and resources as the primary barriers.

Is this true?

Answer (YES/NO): NO